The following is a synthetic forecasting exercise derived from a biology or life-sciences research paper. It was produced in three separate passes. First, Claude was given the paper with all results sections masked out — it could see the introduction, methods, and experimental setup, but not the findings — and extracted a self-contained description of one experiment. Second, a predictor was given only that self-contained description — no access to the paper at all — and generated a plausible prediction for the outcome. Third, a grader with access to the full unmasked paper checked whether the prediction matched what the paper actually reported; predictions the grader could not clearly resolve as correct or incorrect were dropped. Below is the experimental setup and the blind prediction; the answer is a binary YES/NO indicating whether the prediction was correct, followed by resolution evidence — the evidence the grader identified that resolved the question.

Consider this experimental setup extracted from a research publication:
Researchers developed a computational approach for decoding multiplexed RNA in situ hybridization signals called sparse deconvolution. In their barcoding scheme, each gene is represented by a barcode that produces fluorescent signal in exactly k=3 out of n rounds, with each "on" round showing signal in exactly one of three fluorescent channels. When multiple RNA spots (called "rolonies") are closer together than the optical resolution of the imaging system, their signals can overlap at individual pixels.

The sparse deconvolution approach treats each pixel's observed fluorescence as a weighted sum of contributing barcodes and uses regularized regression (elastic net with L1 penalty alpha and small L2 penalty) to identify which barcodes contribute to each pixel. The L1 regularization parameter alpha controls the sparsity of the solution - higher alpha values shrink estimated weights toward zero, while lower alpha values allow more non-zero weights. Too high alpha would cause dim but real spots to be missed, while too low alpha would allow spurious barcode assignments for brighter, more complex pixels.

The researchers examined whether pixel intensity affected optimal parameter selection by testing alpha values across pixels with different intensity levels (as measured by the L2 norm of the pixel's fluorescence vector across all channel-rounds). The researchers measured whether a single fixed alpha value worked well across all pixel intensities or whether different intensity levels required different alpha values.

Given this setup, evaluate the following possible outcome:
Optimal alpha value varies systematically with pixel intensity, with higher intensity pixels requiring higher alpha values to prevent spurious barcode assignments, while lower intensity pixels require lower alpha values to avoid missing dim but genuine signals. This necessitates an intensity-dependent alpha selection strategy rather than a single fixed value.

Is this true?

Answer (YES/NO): YES